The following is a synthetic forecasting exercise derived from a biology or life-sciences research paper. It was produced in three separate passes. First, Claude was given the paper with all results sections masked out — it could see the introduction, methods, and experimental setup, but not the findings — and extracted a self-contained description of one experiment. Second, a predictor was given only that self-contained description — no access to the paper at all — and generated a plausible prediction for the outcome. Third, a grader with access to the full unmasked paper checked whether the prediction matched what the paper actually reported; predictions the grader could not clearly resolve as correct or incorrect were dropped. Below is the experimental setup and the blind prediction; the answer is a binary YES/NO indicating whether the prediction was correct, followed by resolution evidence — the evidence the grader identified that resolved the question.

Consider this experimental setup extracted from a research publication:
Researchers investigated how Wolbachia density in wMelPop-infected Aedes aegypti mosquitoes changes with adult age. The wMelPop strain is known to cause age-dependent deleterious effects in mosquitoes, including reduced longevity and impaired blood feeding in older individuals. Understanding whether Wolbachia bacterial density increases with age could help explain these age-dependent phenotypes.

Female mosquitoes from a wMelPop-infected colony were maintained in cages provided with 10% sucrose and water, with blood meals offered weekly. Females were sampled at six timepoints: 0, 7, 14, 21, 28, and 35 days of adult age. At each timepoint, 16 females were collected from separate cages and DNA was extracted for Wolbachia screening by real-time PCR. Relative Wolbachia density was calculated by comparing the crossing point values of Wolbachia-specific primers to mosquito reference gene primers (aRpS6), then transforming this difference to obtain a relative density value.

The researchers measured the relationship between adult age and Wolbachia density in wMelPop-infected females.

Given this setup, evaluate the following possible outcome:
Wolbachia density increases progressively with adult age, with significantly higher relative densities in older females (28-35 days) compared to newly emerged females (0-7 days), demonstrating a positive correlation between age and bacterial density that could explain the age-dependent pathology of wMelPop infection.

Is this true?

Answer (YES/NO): NO